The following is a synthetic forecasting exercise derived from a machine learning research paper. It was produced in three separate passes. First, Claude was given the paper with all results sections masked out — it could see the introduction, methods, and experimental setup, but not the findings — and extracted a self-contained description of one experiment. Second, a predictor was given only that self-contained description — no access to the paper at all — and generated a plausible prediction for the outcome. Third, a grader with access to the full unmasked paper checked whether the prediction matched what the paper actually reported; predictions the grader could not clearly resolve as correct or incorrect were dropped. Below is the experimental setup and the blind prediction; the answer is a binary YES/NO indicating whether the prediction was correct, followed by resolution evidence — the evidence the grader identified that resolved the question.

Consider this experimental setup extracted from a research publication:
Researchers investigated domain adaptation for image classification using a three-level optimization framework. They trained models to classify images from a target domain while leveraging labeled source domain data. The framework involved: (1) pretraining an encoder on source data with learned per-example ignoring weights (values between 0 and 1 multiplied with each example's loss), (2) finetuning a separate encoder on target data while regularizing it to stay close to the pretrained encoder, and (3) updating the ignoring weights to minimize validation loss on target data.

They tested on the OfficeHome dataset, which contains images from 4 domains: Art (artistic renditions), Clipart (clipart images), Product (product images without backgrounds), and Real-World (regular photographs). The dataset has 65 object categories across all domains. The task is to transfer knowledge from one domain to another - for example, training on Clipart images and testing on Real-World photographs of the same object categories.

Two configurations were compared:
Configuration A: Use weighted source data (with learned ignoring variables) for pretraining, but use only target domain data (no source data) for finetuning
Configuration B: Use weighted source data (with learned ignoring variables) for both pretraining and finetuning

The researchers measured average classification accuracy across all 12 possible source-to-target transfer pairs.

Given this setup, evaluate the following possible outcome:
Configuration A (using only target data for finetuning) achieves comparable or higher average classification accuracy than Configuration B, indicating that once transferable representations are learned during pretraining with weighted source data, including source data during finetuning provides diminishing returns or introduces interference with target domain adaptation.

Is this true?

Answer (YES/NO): YES